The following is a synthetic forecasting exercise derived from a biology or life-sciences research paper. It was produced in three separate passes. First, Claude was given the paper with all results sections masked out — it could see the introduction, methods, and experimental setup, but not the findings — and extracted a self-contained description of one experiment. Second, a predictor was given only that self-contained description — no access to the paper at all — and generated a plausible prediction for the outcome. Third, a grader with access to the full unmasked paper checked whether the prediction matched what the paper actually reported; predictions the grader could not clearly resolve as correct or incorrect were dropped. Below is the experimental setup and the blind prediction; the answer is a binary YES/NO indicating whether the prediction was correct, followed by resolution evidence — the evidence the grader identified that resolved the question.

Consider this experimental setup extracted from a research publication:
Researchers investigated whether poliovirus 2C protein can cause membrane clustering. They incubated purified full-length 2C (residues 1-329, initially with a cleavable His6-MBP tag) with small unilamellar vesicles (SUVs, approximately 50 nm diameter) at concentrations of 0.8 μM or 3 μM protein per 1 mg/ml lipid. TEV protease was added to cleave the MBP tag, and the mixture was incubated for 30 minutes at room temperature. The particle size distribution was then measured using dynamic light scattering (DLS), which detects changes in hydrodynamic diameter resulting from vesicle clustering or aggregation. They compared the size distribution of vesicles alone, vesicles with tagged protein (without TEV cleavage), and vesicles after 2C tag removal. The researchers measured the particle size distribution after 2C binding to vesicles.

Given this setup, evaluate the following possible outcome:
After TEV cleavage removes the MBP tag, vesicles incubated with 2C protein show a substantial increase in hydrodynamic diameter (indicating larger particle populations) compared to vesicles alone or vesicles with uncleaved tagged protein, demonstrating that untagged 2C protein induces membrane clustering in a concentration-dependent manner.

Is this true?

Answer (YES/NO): YES